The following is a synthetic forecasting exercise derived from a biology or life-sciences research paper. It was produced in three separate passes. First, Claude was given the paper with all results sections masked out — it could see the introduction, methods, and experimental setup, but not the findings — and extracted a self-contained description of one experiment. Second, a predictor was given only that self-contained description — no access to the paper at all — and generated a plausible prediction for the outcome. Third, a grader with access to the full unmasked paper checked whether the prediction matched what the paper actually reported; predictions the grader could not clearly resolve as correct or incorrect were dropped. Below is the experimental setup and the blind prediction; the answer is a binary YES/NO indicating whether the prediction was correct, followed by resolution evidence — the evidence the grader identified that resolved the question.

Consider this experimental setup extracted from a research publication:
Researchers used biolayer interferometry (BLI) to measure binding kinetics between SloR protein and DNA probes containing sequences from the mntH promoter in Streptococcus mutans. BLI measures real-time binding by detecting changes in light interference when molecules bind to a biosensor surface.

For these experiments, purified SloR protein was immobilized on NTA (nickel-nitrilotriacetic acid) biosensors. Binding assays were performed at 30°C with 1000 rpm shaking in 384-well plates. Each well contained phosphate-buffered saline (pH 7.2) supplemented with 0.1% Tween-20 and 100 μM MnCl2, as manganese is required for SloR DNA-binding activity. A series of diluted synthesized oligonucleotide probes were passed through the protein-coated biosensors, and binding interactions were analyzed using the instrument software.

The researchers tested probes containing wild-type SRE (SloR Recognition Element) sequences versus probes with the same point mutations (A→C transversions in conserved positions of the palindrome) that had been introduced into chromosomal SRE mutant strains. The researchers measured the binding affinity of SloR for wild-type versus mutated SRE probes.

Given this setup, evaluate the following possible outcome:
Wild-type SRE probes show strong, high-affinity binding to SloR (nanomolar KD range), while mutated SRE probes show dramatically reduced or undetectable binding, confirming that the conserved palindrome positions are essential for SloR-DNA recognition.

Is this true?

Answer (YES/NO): YES